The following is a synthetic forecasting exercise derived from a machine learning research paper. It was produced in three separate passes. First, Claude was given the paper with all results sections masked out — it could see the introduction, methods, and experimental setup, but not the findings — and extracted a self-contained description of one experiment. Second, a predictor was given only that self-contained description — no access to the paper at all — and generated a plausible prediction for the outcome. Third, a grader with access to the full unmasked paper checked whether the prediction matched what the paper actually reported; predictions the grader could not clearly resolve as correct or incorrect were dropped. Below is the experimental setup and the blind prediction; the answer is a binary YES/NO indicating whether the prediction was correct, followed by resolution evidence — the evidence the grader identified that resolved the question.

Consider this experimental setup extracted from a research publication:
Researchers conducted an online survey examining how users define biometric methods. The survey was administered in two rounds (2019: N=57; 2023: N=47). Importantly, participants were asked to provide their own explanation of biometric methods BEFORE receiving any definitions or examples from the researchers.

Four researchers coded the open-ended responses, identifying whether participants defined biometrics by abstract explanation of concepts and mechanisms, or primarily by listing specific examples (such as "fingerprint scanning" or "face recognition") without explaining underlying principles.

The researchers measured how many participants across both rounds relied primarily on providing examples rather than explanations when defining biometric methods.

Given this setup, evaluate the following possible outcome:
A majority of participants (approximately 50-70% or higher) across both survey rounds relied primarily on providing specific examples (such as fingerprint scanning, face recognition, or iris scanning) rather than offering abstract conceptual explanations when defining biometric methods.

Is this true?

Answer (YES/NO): NO